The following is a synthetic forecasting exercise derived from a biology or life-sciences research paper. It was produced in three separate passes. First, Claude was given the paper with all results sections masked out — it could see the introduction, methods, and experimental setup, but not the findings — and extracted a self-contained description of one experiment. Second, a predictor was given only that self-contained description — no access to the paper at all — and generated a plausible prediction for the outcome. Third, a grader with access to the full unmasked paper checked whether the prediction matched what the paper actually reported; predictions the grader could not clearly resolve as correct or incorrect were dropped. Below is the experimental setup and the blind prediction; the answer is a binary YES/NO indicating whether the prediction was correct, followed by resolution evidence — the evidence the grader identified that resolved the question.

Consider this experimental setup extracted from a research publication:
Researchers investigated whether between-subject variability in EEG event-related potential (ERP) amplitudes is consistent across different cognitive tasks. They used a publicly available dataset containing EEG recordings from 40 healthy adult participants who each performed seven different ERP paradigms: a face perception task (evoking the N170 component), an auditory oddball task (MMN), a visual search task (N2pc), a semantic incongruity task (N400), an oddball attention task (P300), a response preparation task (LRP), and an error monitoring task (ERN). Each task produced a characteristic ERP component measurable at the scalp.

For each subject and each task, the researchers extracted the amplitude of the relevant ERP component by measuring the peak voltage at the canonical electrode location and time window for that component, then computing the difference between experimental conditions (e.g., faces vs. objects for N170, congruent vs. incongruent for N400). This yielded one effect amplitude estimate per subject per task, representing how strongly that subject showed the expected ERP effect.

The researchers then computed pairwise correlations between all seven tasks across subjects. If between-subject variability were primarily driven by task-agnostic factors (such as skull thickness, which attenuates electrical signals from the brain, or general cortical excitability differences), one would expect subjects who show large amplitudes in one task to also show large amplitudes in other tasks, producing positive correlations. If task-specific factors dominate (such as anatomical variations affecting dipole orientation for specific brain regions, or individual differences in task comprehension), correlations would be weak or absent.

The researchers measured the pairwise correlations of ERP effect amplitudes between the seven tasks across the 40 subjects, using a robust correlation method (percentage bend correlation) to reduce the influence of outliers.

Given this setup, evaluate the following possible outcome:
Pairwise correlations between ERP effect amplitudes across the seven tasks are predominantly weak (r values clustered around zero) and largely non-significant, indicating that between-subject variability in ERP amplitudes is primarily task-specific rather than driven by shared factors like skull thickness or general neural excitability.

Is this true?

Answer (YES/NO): YES